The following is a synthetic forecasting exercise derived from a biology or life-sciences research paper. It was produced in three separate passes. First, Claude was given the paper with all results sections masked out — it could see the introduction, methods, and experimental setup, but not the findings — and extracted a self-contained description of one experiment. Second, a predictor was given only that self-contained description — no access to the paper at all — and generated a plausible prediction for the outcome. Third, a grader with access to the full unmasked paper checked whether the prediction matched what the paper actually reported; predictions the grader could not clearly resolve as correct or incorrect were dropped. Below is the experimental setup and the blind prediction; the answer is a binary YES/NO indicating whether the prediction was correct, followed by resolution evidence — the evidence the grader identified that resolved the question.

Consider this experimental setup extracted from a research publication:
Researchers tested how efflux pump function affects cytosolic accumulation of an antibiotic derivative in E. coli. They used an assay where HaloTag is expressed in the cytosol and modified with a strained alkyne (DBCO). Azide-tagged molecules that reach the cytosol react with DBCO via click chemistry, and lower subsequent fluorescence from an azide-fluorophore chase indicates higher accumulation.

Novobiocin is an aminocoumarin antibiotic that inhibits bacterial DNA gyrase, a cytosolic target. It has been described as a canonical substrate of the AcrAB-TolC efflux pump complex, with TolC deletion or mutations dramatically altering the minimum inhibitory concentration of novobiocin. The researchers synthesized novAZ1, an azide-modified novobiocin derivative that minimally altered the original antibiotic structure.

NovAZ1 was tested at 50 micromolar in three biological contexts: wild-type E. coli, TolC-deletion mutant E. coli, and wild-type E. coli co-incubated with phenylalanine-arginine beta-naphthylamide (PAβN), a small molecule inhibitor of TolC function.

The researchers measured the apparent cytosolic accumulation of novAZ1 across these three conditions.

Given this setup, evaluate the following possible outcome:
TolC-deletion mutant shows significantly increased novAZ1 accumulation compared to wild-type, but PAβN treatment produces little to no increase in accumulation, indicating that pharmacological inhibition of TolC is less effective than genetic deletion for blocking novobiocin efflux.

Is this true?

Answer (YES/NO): NO